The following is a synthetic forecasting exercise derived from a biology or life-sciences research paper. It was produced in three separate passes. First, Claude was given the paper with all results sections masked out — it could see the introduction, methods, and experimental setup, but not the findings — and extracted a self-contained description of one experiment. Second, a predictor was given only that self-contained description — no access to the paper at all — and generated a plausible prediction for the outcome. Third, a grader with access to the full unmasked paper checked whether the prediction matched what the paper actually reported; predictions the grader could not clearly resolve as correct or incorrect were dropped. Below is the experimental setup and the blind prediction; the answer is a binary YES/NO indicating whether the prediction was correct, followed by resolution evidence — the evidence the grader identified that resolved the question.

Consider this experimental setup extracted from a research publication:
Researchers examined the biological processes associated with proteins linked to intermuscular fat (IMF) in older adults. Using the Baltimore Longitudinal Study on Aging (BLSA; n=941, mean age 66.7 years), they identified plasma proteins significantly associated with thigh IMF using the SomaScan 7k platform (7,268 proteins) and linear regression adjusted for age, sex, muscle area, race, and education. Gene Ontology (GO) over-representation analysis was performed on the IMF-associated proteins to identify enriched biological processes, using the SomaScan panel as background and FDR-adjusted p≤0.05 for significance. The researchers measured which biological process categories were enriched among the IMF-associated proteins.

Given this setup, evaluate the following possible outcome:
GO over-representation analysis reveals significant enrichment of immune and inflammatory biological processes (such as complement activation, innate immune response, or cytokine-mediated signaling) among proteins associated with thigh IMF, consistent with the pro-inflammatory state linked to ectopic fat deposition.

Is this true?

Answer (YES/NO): NO